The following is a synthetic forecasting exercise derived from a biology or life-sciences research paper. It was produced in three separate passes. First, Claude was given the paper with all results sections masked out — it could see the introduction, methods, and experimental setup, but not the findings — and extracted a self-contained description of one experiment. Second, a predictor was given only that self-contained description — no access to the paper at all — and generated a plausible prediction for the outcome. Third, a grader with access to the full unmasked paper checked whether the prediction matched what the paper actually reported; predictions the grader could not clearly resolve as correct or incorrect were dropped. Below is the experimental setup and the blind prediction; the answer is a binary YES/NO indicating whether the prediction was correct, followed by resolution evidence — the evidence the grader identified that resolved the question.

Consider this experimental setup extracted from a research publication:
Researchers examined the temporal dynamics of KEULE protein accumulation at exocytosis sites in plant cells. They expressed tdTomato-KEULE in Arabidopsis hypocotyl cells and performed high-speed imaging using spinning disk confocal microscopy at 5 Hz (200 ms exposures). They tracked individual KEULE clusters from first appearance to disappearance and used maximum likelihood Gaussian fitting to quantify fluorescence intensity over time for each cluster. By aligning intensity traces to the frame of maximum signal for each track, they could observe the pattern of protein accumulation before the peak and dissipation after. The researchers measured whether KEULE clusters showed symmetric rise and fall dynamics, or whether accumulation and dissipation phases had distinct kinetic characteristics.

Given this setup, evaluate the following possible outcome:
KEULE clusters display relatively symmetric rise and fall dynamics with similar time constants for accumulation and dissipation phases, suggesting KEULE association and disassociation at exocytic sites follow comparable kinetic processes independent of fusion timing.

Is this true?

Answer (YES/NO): NO